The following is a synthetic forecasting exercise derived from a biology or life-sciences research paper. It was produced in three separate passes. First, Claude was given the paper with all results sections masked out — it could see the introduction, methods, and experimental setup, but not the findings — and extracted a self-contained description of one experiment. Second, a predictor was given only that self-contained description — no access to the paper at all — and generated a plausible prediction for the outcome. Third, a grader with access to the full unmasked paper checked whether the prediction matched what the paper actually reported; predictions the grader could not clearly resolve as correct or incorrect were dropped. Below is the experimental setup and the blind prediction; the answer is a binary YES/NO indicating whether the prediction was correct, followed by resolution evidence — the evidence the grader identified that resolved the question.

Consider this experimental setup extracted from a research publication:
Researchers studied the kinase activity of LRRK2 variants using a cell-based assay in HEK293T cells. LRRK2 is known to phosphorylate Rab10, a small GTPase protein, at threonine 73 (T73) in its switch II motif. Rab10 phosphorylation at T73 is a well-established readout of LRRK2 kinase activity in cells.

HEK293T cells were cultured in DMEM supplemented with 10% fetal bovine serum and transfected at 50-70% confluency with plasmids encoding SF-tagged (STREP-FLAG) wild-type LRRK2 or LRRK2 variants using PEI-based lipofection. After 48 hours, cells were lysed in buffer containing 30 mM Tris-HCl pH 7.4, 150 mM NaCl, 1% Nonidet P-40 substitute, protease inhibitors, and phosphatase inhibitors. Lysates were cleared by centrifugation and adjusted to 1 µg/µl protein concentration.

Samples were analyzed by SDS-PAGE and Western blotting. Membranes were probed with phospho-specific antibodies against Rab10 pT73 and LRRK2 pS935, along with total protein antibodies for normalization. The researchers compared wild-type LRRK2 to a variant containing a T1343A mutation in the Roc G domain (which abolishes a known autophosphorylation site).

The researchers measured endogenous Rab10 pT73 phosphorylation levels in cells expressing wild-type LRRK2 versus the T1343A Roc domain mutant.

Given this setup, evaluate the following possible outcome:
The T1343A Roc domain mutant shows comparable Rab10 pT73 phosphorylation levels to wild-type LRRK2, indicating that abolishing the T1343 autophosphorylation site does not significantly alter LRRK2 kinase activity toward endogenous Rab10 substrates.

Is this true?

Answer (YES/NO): NO